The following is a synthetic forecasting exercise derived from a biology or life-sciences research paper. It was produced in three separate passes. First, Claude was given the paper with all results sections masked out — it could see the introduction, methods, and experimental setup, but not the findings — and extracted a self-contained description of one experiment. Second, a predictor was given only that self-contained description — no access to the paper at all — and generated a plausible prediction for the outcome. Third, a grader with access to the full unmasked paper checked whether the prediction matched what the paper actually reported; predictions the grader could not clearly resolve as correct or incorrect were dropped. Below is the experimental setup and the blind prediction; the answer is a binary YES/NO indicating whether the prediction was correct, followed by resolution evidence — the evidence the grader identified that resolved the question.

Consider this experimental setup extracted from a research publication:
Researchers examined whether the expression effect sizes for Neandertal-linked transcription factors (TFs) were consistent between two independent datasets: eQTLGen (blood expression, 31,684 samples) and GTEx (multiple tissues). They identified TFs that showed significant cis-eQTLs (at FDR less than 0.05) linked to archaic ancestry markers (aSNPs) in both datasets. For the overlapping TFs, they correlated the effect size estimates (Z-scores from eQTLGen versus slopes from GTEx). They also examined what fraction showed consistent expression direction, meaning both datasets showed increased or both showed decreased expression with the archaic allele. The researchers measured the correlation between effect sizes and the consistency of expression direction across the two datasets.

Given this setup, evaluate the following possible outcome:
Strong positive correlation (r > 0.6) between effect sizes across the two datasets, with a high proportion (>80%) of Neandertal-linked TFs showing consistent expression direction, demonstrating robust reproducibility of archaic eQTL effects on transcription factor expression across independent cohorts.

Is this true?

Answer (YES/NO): NO